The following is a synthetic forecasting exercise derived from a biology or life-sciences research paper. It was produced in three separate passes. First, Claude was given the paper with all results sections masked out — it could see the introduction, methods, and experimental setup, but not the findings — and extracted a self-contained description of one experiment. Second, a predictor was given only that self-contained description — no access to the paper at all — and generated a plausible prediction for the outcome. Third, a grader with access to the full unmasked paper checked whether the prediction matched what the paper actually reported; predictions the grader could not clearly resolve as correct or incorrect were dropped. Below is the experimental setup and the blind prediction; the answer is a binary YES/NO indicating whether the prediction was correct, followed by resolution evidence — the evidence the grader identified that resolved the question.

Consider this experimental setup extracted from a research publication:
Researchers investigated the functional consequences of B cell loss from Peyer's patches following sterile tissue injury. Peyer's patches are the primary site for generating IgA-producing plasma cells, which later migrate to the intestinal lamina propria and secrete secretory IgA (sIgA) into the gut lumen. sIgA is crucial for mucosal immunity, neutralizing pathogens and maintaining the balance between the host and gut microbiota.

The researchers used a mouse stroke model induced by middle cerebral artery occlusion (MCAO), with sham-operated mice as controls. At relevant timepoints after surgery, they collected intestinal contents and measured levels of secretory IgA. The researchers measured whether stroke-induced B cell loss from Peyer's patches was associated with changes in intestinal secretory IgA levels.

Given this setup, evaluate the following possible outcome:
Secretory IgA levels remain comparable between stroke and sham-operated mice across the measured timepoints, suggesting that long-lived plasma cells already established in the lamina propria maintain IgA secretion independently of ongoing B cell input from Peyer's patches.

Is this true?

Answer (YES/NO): NO